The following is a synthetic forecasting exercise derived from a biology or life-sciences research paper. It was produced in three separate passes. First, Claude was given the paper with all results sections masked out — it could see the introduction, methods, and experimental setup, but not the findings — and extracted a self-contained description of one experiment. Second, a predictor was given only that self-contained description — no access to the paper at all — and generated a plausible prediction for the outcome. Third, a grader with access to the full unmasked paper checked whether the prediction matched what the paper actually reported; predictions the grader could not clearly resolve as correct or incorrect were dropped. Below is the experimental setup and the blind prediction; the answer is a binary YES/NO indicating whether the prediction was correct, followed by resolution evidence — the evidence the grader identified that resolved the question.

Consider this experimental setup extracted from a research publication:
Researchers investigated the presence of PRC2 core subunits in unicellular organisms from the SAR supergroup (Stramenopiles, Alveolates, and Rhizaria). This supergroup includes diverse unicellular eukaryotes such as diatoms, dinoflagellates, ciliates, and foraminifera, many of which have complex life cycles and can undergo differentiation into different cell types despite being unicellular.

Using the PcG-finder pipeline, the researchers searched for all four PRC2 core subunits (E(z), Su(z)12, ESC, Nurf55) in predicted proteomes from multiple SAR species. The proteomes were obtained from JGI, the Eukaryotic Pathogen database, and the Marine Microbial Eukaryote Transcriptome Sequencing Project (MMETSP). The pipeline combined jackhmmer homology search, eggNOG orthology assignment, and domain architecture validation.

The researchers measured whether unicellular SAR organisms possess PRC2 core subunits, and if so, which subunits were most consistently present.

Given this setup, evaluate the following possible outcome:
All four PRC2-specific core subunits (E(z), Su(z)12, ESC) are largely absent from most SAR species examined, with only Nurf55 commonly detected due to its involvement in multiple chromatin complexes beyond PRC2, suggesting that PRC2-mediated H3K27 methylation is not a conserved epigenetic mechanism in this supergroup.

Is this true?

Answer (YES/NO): NO